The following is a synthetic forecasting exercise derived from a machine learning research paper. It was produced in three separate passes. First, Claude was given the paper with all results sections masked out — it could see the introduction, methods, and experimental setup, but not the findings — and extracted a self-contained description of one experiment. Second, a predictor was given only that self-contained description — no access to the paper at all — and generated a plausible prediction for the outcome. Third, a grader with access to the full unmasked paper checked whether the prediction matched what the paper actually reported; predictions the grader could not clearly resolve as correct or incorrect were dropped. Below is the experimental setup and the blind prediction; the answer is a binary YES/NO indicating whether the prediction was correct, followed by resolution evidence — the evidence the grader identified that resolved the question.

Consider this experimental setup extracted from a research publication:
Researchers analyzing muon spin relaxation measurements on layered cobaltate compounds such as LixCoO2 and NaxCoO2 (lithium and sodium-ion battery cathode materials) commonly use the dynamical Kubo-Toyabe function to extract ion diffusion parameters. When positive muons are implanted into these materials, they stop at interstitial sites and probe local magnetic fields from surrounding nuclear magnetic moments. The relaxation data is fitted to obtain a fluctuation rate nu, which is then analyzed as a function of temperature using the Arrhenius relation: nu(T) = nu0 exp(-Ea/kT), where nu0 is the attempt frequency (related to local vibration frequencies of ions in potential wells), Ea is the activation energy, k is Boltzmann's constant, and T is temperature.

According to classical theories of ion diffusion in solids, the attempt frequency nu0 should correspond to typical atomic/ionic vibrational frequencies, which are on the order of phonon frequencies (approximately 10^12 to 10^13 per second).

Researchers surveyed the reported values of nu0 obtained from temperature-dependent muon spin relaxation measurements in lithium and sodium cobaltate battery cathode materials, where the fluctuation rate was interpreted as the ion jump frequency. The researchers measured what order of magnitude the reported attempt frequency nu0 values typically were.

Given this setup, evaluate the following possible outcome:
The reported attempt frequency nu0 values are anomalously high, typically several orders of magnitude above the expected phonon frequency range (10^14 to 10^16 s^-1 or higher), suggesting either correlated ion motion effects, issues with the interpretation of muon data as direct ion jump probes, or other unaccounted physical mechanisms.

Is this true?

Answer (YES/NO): NO